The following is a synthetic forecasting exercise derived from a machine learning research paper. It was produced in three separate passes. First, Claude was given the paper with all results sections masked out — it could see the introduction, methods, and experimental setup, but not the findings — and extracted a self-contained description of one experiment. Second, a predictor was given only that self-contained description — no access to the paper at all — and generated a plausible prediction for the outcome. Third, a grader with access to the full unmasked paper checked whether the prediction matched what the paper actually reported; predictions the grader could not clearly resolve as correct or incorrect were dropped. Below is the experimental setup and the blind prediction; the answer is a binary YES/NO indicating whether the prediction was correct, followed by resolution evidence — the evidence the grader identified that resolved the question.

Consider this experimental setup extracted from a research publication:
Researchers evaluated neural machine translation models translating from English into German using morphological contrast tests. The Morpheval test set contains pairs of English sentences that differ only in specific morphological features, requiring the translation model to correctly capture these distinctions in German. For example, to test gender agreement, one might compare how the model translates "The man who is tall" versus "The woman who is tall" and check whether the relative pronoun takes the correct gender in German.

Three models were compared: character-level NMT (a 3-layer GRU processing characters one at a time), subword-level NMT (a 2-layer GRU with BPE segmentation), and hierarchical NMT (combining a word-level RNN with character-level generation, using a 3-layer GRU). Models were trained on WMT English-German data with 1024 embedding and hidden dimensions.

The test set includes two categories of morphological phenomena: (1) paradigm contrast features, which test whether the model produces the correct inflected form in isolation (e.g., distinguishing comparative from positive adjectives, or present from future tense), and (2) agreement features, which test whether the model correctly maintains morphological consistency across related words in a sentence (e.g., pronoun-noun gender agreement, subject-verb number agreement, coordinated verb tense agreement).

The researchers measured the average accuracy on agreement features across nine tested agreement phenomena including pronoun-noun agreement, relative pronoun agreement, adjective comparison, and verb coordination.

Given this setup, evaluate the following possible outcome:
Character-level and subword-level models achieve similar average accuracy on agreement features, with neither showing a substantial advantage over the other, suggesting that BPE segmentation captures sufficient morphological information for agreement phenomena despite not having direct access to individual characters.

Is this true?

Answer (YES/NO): YES